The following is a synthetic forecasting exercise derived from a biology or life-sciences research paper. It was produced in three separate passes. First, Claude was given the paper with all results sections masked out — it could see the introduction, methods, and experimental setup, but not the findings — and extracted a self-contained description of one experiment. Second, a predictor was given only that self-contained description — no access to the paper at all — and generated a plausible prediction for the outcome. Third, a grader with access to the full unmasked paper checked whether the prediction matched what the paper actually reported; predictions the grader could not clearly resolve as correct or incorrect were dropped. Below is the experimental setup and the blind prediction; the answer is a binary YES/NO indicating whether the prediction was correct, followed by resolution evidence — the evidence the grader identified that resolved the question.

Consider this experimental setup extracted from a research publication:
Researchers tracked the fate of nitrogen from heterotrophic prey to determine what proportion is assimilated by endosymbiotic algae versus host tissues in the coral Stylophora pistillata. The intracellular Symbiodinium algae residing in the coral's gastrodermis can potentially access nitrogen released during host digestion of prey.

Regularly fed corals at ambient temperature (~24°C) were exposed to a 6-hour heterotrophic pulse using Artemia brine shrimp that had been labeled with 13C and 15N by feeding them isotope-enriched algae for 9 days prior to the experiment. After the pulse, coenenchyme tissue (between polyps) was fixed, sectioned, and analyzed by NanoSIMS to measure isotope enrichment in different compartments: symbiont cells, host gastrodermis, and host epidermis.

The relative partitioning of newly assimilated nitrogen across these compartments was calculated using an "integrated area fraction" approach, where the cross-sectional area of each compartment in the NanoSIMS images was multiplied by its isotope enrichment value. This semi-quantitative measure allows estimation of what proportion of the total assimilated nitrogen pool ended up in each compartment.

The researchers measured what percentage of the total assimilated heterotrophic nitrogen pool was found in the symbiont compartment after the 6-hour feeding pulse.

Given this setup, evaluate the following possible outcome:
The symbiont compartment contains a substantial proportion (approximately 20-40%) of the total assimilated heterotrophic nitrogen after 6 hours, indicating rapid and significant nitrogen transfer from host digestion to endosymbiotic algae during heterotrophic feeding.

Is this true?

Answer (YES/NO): NO